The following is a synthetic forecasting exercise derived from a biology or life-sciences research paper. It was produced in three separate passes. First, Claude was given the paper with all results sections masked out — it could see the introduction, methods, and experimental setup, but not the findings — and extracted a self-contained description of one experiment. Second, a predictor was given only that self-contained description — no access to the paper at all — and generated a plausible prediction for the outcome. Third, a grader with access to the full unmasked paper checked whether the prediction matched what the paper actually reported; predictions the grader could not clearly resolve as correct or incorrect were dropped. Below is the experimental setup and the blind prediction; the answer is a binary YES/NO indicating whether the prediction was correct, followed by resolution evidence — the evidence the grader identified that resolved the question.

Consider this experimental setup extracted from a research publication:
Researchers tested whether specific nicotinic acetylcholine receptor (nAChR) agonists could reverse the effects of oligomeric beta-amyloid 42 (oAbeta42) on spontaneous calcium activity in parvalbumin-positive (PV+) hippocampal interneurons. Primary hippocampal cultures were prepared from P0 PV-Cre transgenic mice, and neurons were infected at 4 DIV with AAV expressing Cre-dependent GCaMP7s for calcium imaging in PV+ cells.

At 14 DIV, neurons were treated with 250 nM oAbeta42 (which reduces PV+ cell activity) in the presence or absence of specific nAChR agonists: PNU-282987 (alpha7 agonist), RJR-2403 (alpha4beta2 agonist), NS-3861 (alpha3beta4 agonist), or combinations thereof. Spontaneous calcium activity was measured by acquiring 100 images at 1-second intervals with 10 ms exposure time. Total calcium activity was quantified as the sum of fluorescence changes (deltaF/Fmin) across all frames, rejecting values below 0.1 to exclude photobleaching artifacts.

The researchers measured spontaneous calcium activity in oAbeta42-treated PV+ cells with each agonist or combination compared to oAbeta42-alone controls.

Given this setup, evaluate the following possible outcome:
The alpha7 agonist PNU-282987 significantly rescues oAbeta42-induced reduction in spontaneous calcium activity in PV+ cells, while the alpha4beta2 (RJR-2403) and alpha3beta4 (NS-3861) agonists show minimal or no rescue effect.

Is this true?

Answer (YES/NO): YES